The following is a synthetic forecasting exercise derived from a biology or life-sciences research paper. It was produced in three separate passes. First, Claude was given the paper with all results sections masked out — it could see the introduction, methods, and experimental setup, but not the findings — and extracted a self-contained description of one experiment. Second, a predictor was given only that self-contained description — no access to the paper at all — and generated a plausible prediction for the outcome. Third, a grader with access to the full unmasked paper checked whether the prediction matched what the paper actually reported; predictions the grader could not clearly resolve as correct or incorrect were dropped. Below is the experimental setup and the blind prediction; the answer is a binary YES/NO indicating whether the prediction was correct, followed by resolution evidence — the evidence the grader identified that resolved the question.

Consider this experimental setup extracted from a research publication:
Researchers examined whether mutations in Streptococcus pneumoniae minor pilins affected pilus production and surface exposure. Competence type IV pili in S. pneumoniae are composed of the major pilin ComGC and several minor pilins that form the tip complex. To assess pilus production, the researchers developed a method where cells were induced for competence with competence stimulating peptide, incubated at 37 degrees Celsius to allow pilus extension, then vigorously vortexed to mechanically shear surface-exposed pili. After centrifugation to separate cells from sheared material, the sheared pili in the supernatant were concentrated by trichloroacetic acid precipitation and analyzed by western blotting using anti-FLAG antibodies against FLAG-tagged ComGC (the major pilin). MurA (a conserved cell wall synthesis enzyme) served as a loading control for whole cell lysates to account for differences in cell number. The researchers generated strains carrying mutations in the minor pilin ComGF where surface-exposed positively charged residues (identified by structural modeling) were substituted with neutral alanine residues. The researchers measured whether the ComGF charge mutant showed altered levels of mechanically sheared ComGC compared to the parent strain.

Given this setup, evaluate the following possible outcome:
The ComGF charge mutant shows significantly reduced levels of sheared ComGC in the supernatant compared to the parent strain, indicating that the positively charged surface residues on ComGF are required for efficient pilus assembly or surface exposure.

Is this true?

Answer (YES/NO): NO